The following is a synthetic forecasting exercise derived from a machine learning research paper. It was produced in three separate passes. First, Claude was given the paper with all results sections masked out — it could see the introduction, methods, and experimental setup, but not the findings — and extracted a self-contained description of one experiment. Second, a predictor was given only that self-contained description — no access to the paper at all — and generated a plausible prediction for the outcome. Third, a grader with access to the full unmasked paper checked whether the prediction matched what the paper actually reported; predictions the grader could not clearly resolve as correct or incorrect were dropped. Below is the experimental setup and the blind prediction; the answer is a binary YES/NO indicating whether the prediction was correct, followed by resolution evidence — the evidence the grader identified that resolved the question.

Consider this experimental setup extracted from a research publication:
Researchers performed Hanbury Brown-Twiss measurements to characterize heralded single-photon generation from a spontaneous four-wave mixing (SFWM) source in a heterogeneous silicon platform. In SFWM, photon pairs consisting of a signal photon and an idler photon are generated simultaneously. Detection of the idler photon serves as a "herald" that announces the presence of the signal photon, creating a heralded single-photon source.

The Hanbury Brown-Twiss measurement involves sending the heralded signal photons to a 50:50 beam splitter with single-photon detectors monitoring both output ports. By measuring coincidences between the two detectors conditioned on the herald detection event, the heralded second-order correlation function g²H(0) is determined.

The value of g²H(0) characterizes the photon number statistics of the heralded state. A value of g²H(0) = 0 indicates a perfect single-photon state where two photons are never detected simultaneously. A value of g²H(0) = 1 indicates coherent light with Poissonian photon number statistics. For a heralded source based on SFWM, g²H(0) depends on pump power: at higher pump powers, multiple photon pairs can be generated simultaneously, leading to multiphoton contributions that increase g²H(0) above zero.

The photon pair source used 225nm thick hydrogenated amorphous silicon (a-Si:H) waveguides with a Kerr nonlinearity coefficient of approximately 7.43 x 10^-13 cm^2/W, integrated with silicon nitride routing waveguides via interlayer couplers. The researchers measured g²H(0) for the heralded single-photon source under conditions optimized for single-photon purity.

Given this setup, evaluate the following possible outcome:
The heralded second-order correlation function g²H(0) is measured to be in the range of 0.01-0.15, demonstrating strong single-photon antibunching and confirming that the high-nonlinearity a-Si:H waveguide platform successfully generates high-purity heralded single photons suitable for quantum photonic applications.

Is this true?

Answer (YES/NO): YES